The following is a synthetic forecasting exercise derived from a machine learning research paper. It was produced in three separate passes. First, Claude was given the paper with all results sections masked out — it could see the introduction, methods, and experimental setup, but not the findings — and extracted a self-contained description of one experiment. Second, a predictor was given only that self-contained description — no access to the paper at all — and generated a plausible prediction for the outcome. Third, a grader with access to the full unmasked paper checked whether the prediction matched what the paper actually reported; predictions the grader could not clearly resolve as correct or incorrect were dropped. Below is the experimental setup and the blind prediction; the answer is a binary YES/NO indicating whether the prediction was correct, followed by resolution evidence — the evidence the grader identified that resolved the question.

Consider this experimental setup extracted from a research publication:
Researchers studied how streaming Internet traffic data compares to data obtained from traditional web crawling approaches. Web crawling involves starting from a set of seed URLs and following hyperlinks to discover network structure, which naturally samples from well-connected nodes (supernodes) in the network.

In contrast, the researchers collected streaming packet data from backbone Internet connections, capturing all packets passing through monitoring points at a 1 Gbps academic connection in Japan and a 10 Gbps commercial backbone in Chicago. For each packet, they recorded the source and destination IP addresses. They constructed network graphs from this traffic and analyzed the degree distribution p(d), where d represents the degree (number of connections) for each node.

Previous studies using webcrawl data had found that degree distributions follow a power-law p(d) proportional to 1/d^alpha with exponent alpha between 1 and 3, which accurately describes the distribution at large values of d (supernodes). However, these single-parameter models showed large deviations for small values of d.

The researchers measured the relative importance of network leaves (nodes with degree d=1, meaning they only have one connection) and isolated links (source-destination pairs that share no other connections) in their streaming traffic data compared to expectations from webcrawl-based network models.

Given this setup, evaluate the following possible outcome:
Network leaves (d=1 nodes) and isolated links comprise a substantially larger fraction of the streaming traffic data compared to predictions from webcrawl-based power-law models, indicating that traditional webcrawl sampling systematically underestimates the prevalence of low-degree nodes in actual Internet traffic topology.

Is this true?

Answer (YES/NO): YES